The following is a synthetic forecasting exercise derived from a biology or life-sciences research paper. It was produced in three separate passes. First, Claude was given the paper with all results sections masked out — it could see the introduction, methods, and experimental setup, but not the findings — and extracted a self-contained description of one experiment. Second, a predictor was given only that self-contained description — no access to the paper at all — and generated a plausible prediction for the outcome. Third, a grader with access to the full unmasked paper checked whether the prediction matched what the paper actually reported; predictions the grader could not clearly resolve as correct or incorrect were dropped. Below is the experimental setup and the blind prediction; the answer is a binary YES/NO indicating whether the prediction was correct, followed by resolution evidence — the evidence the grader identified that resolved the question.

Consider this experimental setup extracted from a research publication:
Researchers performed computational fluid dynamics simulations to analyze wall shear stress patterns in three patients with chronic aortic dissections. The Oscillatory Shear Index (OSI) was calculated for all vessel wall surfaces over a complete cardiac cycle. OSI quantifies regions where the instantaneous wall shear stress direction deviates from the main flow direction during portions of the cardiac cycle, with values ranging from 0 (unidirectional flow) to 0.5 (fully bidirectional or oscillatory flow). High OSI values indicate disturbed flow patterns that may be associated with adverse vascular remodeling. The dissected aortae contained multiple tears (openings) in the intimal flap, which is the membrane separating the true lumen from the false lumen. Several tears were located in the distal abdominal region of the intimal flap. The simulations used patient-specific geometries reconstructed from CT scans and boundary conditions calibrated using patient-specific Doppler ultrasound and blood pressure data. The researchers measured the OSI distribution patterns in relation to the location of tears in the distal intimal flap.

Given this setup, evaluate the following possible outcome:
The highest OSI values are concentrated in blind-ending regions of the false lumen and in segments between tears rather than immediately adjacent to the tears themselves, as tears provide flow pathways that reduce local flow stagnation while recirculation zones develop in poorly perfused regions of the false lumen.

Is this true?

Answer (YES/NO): NO